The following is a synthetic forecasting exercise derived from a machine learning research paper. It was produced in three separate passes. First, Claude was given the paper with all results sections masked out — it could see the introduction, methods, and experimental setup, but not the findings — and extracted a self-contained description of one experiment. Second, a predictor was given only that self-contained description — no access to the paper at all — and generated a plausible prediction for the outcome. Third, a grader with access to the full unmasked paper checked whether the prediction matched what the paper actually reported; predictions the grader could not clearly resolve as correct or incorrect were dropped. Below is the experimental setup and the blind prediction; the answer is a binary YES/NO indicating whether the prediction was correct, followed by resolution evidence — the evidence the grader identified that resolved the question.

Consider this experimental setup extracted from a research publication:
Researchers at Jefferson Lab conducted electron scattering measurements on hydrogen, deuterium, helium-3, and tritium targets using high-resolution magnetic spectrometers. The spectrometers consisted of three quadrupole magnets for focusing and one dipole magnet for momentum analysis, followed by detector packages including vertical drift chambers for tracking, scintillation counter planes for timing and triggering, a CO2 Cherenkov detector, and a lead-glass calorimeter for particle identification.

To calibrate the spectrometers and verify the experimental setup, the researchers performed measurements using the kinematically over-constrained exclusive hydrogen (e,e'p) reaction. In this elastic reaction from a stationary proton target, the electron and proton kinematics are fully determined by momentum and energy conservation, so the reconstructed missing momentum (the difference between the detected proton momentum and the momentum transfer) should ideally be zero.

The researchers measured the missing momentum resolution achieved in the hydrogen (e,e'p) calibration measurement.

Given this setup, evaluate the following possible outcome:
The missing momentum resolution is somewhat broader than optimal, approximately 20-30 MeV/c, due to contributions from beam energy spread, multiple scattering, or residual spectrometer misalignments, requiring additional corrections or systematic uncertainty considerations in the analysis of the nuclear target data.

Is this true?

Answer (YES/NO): NO